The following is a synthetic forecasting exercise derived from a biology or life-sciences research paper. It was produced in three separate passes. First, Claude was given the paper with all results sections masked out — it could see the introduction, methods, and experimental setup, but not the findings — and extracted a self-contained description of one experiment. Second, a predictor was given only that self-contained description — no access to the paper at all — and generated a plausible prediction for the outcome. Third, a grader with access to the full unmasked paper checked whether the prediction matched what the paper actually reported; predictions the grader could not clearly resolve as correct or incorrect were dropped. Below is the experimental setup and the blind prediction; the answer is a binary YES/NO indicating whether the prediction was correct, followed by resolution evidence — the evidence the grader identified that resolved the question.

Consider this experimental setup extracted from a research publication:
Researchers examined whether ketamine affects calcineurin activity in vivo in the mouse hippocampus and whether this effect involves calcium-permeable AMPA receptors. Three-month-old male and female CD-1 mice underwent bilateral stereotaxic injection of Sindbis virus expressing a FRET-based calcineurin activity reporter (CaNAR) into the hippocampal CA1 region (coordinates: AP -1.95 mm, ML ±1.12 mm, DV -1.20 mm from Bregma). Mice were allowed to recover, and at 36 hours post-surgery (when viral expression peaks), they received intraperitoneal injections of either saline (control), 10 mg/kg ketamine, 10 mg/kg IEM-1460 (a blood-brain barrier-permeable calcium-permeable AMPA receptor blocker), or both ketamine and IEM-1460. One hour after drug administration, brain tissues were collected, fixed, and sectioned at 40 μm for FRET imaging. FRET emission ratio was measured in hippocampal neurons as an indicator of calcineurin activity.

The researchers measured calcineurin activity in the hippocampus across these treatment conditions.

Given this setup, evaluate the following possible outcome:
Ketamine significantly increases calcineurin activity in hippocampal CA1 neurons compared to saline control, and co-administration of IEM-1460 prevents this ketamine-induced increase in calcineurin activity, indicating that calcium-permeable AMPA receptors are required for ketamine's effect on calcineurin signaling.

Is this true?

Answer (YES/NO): NO